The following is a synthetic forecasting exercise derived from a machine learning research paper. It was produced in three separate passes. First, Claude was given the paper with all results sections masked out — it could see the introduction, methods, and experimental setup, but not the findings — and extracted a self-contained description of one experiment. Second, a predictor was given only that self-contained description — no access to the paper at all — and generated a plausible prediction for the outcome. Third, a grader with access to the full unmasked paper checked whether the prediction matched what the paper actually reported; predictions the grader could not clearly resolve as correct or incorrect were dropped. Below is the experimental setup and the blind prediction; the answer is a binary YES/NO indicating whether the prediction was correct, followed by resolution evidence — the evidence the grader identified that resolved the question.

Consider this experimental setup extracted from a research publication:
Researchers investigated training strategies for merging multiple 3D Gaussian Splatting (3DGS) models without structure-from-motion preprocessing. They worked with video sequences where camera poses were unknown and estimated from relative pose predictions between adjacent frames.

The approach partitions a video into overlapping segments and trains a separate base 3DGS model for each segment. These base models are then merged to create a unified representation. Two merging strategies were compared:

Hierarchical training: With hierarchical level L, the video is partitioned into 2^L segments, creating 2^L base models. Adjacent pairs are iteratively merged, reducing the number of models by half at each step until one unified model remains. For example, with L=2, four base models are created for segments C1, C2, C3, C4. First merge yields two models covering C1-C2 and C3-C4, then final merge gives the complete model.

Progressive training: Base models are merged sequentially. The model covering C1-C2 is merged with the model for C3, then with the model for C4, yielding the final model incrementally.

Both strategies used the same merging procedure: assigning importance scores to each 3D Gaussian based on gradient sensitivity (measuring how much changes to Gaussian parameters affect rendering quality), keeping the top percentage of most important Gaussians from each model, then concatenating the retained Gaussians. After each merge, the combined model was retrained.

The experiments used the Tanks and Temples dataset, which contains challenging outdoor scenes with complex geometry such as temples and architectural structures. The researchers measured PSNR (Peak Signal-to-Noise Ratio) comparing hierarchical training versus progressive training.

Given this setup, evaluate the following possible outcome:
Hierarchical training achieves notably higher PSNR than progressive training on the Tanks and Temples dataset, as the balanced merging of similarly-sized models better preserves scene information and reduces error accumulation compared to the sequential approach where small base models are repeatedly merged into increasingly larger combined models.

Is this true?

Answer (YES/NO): NO